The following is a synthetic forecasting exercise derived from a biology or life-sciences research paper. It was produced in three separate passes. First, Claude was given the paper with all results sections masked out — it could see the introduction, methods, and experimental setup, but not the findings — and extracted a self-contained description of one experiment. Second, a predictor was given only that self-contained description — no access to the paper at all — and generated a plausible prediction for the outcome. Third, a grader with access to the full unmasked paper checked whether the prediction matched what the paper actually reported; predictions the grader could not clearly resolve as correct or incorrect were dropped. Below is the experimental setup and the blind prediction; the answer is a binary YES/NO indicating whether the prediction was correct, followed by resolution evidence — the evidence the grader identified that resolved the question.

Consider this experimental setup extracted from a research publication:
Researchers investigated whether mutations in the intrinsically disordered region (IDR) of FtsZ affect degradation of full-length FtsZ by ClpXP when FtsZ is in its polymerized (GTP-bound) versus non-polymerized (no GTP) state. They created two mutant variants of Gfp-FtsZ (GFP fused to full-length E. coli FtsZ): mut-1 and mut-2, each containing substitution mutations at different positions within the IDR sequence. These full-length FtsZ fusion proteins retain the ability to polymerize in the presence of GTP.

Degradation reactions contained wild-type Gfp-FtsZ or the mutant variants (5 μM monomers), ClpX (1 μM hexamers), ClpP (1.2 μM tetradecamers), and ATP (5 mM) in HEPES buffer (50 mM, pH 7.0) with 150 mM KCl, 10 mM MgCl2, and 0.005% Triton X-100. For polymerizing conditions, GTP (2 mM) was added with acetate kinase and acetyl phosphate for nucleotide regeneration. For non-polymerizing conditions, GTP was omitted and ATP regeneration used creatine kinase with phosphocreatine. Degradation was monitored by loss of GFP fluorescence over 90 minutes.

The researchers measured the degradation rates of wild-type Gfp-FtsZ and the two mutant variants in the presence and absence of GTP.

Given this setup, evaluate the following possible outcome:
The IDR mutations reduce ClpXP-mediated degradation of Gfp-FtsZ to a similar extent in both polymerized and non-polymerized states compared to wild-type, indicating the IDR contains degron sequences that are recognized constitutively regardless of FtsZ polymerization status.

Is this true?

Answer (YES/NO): NO